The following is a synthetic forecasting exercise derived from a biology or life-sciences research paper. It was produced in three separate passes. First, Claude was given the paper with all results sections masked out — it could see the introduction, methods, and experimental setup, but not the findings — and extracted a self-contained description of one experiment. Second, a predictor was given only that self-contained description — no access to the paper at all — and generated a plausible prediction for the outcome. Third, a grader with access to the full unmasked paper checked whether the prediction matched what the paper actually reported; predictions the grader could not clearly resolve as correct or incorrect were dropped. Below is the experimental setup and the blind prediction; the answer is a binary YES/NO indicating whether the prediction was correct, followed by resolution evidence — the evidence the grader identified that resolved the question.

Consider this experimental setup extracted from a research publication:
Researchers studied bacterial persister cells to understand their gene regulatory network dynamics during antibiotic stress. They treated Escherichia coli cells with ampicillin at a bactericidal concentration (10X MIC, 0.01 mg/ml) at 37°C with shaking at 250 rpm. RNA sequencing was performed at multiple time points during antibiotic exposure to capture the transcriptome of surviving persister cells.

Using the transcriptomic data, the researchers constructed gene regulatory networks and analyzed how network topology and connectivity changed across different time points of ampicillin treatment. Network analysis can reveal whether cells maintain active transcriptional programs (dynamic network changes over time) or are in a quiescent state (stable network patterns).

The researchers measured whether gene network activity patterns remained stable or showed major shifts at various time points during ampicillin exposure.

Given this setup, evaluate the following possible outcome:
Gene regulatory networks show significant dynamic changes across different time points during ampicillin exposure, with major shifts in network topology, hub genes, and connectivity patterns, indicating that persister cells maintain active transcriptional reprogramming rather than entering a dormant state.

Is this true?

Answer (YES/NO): YES